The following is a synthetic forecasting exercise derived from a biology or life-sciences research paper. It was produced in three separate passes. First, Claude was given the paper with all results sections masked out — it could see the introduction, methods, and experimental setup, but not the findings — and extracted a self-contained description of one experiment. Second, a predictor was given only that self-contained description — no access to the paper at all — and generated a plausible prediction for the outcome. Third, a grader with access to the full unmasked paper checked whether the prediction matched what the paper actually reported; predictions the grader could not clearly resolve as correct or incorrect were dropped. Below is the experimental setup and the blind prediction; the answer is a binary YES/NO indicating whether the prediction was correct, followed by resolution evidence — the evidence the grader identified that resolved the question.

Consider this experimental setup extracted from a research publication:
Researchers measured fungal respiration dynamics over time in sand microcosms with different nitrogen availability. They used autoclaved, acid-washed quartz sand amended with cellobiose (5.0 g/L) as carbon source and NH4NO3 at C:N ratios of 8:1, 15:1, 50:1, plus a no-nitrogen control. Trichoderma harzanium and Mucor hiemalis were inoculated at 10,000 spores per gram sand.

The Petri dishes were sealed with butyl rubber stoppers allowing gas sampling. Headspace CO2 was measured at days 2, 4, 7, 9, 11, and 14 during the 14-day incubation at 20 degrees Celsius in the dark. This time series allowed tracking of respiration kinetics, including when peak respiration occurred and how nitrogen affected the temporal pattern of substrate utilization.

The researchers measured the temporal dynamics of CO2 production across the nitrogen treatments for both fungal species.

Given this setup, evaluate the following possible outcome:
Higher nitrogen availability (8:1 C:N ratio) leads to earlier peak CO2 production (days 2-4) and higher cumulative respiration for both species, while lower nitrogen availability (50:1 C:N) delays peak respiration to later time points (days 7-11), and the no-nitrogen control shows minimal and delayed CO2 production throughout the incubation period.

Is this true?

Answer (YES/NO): NO